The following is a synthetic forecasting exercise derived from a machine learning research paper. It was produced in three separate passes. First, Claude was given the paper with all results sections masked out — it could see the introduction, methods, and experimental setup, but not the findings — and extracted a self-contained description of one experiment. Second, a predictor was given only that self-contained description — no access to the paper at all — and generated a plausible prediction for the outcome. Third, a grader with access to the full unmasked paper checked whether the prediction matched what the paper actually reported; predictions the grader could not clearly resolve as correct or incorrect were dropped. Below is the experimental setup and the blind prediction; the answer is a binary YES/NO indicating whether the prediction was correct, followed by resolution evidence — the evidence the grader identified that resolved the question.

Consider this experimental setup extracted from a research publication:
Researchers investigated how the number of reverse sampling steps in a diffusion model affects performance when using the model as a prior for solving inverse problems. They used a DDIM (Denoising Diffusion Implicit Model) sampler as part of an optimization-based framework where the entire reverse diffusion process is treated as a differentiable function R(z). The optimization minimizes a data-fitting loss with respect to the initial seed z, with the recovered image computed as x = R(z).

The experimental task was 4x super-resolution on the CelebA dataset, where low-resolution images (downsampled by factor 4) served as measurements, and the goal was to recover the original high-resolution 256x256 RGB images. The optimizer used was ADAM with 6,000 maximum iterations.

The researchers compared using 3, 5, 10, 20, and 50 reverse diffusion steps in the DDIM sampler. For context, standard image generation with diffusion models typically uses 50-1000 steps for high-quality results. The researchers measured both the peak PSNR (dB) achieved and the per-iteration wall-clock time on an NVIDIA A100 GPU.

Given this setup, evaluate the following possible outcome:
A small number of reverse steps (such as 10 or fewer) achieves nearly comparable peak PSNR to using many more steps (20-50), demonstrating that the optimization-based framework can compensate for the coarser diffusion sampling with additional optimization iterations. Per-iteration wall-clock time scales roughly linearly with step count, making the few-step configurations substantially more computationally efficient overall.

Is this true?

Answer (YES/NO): NO